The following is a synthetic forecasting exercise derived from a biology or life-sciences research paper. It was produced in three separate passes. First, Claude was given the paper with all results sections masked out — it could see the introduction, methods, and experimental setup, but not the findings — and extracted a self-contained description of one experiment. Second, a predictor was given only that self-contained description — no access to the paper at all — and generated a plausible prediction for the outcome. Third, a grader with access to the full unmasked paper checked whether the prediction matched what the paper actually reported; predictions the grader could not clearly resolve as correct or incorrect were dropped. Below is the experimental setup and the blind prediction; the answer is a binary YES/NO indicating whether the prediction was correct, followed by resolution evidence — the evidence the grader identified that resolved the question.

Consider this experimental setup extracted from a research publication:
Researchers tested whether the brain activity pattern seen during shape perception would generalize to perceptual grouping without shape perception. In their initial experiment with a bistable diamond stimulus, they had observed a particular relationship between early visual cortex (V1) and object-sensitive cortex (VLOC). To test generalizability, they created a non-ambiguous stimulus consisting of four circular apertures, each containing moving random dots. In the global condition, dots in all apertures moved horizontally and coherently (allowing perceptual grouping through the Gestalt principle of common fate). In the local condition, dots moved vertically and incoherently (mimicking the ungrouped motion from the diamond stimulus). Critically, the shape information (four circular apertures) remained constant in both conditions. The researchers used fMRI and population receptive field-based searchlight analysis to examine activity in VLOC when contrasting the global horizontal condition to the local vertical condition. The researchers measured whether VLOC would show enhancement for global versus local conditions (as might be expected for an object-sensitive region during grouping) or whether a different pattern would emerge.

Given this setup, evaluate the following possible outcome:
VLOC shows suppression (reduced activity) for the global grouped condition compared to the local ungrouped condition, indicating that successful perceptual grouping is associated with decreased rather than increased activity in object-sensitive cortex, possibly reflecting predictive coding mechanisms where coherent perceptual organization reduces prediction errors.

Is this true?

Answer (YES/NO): YES